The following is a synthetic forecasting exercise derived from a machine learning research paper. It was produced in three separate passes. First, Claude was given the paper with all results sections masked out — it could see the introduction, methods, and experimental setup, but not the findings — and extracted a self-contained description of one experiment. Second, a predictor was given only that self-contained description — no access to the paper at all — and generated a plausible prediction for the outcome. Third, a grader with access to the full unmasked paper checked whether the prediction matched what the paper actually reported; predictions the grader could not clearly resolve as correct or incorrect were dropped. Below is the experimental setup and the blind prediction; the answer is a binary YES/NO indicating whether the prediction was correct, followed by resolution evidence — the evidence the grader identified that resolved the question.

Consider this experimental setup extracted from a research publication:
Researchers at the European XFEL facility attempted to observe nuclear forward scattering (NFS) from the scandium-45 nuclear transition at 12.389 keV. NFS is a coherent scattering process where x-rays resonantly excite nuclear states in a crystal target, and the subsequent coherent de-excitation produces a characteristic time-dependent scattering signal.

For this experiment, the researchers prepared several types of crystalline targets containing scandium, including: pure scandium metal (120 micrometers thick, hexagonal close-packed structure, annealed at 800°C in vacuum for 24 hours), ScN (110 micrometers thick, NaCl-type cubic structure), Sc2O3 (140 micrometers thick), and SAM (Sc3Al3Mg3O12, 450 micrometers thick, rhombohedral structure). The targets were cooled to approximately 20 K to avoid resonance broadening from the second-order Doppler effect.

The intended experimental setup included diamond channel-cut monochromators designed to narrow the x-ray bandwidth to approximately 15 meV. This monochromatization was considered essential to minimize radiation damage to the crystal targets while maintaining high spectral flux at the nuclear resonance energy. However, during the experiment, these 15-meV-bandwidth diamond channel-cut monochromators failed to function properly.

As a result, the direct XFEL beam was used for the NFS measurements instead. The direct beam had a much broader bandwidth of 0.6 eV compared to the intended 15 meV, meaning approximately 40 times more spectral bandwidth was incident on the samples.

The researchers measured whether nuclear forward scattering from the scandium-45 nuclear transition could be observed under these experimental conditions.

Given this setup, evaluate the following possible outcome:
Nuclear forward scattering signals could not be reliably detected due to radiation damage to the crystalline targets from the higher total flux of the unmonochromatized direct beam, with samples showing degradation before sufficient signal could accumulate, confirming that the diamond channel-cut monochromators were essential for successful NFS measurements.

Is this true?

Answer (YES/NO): NO